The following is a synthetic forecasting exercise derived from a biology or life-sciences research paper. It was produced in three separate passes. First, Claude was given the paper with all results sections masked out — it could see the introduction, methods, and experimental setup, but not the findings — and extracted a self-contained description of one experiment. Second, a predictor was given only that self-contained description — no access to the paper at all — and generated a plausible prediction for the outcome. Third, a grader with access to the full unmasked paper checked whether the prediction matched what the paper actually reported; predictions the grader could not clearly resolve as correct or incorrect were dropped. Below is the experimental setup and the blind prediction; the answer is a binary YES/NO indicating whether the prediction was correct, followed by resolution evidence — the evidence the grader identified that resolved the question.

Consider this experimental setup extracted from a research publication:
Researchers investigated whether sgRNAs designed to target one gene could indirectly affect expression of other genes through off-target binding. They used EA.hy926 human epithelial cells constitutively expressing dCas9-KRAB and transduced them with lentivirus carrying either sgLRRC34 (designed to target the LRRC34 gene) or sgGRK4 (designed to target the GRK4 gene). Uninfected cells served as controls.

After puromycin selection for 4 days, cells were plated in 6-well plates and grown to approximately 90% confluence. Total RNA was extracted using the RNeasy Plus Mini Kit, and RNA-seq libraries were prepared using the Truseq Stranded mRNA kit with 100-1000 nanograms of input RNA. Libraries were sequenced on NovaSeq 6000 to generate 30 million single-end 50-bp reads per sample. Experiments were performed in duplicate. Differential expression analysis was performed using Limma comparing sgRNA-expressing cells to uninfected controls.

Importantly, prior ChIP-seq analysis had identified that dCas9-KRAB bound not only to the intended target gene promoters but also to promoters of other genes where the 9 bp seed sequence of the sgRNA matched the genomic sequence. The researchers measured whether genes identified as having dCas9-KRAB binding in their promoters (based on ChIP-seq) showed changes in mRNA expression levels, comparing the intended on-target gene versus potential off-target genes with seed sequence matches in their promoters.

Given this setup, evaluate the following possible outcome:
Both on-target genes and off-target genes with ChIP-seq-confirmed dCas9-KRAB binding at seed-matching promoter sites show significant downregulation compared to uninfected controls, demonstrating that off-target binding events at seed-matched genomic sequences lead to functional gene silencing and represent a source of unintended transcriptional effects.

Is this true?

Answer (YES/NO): NO